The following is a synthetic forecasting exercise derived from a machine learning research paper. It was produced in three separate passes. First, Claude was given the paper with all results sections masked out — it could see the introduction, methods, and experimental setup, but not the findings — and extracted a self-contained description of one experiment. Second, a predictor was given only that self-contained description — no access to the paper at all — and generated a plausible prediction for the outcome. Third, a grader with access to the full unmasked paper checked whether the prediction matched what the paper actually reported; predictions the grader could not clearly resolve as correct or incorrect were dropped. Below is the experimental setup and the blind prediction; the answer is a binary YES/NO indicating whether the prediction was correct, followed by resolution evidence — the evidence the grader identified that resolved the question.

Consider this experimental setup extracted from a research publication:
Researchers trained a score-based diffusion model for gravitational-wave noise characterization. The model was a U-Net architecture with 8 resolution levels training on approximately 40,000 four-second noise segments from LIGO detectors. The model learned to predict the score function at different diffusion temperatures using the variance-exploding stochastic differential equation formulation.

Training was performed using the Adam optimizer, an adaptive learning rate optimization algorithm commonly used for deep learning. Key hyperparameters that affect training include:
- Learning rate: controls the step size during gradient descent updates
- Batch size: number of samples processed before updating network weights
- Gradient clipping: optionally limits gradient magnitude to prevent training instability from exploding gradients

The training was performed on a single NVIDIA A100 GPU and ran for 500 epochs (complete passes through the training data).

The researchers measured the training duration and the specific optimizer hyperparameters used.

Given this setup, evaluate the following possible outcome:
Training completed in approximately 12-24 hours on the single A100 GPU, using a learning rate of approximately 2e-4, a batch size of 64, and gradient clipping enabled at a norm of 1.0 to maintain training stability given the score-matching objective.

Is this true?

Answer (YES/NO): NO